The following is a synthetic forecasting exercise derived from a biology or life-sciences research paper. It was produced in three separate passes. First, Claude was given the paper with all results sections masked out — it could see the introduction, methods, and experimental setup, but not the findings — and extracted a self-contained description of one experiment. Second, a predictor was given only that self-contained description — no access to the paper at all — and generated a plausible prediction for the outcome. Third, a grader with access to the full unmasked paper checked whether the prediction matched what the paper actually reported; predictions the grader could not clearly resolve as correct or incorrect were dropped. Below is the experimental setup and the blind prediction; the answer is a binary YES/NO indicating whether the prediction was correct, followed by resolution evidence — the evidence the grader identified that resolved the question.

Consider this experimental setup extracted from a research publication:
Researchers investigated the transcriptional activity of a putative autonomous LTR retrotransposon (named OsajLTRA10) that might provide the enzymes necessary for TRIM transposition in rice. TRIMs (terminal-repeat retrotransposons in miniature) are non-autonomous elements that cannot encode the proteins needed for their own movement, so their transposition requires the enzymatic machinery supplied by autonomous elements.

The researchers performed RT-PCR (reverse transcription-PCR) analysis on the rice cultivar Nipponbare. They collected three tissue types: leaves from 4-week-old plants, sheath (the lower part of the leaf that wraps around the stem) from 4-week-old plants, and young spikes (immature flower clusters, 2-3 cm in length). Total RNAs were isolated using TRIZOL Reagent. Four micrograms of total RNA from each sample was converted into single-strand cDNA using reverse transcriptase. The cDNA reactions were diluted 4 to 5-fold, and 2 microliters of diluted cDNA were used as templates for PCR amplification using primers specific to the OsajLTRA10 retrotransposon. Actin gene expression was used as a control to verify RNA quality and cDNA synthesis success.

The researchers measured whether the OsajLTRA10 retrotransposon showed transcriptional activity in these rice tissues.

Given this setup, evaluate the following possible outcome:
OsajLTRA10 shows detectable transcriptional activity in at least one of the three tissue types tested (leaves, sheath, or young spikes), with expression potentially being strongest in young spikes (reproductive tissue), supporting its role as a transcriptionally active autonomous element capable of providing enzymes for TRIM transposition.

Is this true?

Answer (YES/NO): YES